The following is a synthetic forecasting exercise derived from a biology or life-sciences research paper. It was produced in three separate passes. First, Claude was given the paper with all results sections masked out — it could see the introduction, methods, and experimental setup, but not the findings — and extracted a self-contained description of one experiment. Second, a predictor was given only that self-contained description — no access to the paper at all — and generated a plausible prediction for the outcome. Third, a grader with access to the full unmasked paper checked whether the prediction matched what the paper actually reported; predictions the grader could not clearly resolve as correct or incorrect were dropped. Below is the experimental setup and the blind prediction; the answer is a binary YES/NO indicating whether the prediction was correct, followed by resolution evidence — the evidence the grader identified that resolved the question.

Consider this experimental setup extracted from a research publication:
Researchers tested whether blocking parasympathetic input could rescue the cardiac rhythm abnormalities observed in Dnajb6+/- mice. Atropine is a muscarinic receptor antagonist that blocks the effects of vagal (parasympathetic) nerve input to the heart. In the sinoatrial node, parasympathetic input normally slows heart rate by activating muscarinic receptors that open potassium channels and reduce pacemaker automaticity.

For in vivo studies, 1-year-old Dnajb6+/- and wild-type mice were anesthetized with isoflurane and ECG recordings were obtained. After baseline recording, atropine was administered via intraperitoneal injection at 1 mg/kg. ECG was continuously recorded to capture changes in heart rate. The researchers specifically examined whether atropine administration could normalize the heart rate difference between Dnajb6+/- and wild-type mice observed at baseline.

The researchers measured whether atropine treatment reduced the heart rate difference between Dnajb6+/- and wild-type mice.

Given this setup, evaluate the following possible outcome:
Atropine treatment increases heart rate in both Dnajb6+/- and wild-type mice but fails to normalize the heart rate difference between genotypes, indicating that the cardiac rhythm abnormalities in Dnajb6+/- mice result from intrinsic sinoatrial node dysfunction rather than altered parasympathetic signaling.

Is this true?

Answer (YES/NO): YES